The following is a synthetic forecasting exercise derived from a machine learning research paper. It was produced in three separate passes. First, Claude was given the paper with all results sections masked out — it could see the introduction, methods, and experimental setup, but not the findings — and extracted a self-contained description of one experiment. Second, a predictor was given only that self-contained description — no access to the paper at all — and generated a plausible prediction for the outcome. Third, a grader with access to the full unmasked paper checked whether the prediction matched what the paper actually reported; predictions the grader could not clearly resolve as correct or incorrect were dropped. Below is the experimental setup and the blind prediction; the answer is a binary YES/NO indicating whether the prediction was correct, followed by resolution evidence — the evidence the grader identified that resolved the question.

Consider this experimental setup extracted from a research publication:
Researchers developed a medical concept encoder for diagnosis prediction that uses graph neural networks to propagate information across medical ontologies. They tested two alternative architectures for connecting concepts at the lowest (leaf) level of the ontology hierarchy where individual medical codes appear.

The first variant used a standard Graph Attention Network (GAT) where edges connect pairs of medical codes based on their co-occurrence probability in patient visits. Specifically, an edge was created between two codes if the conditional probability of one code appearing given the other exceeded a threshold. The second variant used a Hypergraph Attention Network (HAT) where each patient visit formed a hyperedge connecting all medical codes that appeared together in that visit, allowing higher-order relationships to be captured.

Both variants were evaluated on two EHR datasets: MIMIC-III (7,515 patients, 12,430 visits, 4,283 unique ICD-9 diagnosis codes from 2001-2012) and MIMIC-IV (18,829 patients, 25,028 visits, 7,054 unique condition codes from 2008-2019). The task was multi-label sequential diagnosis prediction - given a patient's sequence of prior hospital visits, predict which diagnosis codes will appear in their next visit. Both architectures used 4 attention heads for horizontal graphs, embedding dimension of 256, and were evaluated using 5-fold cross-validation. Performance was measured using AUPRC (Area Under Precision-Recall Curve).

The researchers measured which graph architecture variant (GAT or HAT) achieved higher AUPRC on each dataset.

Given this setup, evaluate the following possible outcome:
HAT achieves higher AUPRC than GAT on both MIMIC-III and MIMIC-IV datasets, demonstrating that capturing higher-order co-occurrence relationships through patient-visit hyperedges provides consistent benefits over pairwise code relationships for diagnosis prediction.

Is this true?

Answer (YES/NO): NO